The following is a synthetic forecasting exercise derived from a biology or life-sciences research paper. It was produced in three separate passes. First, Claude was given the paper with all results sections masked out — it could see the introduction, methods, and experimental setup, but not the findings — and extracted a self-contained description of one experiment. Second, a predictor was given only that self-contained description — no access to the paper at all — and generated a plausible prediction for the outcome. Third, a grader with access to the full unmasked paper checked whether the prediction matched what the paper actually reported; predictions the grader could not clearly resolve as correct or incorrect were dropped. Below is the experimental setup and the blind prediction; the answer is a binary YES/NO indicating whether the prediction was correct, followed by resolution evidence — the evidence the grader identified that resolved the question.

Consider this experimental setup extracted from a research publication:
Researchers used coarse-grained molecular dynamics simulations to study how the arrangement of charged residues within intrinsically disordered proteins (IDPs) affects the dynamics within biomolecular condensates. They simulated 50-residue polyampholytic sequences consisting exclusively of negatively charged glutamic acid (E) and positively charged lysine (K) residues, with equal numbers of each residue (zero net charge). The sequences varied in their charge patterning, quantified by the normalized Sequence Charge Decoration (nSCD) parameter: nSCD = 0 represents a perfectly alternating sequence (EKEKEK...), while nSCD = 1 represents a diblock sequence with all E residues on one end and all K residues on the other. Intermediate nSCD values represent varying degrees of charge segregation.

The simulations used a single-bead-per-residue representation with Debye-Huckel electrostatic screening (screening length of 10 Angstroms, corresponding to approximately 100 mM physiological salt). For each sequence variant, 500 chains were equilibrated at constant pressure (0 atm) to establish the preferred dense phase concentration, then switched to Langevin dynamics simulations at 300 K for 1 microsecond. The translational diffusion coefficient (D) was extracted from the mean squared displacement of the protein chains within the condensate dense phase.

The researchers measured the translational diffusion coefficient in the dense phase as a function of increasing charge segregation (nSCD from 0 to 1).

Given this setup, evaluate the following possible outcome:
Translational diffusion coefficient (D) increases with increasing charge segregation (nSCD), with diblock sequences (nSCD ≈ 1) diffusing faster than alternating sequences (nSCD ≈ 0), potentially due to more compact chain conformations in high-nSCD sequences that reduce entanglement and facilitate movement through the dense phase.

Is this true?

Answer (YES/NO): NO